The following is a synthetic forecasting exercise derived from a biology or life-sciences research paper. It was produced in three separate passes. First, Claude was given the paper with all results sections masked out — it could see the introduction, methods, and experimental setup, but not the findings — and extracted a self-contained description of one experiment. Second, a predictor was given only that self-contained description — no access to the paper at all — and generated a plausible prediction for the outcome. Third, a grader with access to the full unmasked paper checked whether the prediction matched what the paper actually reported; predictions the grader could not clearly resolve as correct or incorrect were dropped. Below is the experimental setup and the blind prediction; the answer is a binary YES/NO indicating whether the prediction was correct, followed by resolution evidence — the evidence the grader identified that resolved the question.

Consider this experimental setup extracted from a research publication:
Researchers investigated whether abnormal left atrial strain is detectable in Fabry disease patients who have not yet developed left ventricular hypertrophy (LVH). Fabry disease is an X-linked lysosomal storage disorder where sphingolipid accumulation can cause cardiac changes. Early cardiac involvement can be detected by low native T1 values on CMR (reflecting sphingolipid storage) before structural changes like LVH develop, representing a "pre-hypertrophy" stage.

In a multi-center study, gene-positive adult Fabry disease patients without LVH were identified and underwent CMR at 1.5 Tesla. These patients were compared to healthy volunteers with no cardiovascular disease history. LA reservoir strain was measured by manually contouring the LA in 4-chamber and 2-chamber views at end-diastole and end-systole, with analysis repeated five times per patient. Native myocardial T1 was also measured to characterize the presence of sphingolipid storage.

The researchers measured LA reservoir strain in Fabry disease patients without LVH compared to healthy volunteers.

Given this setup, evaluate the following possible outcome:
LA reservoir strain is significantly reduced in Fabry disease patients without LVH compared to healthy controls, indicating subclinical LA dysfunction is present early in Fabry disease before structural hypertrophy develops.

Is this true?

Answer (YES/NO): NO